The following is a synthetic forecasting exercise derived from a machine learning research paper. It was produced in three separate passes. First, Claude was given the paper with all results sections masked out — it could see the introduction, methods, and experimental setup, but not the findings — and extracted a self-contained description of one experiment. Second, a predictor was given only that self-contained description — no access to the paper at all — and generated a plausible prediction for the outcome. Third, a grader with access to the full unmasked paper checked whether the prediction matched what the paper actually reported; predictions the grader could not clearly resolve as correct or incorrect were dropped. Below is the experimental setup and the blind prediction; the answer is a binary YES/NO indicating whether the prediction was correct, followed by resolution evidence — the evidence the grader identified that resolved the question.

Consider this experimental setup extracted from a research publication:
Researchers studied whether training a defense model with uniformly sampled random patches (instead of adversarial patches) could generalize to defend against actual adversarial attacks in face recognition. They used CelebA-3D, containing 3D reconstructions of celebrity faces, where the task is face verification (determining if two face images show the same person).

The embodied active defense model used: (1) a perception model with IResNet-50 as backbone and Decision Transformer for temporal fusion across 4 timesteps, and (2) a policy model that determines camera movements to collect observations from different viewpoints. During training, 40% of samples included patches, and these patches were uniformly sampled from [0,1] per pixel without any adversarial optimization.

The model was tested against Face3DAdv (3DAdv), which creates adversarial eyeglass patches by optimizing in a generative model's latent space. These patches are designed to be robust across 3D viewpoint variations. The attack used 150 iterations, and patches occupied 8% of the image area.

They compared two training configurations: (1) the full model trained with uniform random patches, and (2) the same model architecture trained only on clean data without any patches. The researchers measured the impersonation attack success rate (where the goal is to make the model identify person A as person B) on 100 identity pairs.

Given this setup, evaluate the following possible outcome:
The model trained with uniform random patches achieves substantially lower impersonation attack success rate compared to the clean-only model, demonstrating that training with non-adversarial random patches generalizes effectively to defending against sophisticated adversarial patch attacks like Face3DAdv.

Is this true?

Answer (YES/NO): NO